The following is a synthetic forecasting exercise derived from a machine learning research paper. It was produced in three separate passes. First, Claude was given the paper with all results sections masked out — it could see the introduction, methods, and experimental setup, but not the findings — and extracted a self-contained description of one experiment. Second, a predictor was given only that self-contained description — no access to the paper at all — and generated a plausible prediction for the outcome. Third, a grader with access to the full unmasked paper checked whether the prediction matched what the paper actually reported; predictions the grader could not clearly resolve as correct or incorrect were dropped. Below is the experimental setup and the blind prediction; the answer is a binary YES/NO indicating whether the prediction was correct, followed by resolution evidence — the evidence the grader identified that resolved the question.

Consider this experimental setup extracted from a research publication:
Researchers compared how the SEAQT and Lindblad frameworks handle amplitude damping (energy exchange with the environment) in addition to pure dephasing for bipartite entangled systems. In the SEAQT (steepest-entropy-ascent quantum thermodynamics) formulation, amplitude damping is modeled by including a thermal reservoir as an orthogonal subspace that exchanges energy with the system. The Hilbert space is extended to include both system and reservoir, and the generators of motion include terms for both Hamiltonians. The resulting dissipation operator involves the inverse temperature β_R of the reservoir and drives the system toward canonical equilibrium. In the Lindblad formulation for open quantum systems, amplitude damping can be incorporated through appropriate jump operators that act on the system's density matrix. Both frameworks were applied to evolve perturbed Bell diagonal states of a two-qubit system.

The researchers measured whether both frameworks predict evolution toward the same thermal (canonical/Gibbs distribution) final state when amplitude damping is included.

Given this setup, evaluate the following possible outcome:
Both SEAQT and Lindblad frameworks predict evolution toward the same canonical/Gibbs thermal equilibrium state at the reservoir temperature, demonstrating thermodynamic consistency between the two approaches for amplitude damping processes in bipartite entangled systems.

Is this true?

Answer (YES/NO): NO